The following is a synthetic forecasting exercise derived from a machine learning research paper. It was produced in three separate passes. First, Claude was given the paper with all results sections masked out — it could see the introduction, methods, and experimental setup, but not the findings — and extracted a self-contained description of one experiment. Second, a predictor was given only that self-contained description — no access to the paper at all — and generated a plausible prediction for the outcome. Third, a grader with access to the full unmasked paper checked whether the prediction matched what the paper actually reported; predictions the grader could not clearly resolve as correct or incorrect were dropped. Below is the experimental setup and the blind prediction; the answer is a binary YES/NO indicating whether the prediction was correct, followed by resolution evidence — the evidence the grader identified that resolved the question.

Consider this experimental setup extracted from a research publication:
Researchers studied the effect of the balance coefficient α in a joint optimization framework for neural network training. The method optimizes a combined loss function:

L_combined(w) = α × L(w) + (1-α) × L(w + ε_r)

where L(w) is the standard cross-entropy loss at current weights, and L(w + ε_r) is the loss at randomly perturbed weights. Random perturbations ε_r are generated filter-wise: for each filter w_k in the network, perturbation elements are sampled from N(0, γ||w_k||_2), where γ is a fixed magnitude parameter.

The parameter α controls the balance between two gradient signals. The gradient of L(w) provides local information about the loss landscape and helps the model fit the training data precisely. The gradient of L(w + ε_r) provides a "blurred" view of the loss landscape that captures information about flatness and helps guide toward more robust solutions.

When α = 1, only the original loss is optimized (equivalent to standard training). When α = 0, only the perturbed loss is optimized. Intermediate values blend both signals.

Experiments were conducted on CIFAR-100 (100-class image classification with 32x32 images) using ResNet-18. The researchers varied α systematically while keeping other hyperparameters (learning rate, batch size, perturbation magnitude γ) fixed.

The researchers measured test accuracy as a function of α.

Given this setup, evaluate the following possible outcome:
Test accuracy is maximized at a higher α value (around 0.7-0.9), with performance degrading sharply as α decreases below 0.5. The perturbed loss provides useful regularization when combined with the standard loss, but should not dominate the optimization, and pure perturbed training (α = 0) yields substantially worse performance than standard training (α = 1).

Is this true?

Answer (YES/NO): NO